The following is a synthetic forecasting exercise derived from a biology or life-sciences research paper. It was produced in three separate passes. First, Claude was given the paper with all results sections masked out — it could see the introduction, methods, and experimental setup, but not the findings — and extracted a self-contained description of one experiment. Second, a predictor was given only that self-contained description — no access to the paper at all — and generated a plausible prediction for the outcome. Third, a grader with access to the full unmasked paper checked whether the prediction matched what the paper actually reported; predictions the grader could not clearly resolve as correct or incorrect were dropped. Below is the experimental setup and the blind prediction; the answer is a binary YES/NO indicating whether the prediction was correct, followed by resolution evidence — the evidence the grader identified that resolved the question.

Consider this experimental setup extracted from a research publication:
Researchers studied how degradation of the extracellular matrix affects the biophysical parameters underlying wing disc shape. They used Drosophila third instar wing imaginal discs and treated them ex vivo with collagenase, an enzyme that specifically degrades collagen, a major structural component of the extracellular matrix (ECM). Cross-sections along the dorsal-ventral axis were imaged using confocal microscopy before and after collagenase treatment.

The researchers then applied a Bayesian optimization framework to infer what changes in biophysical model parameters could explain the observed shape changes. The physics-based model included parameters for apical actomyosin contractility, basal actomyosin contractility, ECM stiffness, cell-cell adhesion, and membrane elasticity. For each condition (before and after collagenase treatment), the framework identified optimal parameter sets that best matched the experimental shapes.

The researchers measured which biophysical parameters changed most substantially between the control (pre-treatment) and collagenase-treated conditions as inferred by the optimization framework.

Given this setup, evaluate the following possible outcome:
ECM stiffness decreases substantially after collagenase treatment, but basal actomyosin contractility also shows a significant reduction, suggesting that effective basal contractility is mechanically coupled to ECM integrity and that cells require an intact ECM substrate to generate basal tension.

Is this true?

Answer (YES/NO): NO